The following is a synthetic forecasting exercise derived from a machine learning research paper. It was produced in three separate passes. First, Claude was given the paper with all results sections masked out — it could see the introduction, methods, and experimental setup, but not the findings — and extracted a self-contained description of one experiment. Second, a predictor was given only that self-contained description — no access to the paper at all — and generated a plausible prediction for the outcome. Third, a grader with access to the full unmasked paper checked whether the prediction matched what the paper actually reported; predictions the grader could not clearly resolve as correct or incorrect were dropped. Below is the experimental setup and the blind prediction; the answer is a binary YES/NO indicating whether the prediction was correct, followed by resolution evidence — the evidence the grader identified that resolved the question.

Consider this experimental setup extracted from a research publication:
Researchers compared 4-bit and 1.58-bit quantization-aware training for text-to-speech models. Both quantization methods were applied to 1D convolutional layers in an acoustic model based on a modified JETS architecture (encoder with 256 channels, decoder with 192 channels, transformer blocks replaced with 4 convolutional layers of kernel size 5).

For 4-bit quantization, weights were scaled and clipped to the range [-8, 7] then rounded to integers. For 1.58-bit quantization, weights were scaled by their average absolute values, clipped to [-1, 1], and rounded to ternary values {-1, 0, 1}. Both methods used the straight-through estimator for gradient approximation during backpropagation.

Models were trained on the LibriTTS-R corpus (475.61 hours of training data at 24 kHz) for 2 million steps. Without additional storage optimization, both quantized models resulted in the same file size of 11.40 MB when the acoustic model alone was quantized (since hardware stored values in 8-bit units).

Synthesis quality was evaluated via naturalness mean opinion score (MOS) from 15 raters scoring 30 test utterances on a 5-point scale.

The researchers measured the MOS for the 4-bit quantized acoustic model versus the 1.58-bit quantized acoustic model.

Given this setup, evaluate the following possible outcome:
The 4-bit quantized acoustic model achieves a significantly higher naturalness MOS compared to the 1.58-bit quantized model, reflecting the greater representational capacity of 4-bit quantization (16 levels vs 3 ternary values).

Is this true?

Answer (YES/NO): NO